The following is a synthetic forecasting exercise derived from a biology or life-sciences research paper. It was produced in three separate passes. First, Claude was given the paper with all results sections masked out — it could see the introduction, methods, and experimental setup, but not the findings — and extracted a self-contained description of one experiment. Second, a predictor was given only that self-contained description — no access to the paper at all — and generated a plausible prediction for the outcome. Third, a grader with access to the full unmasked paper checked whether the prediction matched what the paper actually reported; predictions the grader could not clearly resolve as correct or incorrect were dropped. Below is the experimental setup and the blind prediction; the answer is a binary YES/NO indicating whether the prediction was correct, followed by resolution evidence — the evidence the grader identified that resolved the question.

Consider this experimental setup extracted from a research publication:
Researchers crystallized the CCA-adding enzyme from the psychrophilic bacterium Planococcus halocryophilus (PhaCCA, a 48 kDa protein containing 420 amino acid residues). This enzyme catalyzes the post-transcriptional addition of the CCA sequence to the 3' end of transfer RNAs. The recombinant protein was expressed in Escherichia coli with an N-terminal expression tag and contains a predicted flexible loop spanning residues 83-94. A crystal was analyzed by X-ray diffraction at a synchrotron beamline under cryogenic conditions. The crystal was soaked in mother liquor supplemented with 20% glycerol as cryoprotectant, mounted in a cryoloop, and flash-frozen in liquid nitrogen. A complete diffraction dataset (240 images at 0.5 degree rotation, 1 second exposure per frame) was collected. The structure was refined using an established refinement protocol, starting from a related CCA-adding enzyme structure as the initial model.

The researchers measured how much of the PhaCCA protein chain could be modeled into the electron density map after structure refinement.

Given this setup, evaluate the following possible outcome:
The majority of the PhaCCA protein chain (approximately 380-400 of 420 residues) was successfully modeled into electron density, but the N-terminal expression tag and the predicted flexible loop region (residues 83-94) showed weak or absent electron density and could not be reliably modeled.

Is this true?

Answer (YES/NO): NO